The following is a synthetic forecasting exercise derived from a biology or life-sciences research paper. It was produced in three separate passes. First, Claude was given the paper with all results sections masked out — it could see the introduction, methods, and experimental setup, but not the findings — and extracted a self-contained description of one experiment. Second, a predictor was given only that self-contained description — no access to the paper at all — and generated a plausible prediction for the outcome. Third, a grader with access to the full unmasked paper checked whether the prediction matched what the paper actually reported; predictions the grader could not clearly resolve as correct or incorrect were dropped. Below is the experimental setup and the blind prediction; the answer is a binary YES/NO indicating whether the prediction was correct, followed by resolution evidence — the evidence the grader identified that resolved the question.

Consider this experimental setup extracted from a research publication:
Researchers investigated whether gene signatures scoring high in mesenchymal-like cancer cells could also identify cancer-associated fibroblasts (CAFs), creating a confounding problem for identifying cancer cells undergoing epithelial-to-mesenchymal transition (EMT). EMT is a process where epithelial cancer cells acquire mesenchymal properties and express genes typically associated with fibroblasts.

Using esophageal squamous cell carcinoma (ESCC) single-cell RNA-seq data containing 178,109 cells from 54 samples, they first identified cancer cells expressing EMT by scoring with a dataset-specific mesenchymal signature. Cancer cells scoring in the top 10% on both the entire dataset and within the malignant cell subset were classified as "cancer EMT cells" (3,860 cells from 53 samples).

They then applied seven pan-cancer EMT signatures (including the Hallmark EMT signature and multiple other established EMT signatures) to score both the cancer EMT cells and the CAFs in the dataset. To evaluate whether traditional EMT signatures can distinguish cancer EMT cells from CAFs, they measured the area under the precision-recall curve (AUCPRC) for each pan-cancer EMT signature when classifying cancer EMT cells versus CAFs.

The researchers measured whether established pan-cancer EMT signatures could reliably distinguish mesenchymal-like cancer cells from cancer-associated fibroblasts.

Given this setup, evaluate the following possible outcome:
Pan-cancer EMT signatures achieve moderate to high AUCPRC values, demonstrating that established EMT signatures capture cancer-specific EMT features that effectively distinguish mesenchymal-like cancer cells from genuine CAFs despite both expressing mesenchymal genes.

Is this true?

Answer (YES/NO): NO